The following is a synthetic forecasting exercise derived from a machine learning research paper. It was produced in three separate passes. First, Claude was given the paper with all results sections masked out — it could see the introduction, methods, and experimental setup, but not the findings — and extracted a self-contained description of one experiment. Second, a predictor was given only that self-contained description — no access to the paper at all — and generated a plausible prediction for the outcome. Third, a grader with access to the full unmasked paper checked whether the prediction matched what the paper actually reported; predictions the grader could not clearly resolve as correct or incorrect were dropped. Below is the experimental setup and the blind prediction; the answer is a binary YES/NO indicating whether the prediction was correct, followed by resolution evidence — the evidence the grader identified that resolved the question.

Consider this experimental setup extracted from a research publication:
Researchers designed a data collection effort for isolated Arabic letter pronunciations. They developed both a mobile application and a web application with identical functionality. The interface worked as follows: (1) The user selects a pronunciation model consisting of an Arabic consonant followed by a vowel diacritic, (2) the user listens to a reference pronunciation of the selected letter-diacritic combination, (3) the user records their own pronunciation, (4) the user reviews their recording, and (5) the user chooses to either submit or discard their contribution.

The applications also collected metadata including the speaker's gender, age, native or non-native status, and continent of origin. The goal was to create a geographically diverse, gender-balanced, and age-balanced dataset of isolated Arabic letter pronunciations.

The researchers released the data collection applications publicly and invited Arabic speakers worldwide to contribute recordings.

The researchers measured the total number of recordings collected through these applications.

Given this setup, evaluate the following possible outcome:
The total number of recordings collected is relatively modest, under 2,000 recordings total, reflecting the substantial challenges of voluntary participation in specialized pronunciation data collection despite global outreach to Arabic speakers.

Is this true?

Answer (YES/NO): NO